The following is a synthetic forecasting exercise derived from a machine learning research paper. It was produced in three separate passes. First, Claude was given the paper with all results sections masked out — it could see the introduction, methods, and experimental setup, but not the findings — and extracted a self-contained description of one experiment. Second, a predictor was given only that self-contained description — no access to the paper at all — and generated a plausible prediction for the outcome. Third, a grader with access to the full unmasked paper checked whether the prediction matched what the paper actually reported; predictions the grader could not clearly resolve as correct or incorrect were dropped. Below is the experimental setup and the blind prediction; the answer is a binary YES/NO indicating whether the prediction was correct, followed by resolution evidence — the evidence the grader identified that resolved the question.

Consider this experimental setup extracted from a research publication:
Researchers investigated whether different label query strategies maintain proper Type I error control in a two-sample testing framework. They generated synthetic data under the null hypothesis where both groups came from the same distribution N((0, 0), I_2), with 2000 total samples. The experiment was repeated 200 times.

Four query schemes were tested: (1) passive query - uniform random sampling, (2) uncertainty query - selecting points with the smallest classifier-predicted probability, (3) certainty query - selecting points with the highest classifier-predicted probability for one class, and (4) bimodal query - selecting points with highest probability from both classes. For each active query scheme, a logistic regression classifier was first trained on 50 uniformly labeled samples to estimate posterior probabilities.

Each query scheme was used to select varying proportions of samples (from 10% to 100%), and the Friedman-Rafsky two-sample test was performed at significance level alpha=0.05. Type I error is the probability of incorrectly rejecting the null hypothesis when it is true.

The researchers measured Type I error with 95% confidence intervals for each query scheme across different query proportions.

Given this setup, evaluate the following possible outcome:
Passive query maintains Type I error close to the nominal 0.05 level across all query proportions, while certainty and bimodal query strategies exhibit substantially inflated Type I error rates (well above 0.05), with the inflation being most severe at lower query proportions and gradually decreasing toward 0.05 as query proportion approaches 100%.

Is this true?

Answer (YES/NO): NO